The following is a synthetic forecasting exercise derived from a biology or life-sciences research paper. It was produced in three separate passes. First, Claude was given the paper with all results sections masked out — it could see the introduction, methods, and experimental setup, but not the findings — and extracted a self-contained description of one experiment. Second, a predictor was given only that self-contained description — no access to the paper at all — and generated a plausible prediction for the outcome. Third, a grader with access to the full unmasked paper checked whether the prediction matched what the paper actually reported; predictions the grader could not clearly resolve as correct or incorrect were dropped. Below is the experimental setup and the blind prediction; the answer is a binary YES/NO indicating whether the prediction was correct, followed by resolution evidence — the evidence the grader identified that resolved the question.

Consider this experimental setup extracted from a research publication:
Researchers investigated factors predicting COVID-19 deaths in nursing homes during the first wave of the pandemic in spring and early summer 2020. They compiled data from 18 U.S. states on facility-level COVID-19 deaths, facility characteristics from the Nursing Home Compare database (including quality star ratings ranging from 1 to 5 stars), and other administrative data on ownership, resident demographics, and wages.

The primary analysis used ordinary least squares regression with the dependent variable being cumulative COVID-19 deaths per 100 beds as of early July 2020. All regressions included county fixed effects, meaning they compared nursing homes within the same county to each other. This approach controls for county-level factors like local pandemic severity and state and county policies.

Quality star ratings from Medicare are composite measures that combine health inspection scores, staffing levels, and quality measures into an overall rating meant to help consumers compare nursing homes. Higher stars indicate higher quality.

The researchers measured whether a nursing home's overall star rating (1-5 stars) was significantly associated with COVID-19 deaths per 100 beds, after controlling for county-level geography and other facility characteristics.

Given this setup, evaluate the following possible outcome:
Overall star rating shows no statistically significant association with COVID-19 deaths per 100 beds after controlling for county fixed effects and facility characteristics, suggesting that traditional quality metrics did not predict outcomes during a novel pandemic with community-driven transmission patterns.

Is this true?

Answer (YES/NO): YES